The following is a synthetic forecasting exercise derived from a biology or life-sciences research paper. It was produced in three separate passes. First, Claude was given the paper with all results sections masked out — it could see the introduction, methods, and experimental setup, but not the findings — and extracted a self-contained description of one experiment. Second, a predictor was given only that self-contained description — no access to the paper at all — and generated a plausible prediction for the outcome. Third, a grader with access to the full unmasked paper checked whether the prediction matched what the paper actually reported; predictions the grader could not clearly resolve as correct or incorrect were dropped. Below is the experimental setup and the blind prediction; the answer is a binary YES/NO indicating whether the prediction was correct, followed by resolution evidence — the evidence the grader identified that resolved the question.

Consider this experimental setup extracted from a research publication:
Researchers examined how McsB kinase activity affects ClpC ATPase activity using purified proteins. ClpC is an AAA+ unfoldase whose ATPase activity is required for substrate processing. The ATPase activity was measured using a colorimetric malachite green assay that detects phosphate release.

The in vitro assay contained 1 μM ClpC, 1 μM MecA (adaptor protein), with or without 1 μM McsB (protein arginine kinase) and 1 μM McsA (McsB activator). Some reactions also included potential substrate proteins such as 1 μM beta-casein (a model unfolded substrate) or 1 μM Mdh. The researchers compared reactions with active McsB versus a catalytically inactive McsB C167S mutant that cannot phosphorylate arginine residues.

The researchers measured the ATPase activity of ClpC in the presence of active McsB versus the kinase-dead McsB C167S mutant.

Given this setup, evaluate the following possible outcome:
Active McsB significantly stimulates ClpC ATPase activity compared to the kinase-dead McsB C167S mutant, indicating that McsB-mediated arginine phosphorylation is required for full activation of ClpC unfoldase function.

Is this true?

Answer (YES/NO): YES